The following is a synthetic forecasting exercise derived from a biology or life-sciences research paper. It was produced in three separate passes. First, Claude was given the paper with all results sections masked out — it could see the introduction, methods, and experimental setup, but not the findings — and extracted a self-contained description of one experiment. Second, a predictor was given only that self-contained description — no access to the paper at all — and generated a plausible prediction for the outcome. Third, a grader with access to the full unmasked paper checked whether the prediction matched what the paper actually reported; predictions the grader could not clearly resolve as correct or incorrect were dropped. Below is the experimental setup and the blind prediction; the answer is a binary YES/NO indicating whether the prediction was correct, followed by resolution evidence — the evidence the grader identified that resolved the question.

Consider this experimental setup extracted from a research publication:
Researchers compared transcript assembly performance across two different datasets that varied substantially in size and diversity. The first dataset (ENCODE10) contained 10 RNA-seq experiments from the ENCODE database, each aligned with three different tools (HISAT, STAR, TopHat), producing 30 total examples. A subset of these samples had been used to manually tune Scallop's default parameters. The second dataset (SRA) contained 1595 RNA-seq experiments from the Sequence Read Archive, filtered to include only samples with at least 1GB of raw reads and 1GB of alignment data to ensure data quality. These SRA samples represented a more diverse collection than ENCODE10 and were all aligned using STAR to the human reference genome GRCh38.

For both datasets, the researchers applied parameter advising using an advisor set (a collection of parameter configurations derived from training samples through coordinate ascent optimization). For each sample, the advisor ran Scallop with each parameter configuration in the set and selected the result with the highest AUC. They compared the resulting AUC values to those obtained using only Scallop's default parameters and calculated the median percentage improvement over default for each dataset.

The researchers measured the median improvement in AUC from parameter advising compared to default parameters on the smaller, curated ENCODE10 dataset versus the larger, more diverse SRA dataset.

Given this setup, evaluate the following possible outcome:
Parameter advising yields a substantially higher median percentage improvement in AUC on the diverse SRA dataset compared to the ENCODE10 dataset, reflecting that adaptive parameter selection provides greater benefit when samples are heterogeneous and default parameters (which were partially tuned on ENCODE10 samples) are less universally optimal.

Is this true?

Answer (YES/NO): YES